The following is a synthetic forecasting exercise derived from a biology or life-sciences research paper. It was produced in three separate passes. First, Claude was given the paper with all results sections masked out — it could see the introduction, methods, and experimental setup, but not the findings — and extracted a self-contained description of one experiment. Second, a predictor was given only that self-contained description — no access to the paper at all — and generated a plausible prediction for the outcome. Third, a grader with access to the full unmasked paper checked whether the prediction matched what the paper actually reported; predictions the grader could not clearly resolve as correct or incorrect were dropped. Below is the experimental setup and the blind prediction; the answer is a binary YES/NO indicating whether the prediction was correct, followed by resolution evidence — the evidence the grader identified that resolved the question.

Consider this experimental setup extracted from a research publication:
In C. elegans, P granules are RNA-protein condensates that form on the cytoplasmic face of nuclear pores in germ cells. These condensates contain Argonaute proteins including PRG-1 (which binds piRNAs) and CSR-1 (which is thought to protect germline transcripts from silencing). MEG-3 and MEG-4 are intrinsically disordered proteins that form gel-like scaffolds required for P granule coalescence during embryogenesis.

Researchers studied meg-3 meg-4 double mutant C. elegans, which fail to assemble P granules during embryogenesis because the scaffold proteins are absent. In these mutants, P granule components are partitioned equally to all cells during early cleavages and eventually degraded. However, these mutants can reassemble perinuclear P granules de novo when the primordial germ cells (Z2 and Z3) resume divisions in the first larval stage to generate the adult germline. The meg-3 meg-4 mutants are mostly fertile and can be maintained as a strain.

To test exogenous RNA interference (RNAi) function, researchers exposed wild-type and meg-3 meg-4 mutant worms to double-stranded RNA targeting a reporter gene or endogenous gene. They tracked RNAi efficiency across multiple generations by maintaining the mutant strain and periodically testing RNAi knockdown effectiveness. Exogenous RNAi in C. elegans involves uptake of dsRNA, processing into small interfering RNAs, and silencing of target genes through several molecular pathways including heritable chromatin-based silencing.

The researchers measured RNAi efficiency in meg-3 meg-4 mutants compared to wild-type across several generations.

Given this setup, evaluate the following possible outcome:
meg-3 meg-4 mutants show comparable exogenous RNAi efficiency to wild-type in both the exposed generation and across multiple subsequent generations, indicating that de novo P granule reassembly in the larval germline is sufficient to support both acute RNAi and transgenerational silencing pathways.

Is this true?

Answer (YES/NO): NO